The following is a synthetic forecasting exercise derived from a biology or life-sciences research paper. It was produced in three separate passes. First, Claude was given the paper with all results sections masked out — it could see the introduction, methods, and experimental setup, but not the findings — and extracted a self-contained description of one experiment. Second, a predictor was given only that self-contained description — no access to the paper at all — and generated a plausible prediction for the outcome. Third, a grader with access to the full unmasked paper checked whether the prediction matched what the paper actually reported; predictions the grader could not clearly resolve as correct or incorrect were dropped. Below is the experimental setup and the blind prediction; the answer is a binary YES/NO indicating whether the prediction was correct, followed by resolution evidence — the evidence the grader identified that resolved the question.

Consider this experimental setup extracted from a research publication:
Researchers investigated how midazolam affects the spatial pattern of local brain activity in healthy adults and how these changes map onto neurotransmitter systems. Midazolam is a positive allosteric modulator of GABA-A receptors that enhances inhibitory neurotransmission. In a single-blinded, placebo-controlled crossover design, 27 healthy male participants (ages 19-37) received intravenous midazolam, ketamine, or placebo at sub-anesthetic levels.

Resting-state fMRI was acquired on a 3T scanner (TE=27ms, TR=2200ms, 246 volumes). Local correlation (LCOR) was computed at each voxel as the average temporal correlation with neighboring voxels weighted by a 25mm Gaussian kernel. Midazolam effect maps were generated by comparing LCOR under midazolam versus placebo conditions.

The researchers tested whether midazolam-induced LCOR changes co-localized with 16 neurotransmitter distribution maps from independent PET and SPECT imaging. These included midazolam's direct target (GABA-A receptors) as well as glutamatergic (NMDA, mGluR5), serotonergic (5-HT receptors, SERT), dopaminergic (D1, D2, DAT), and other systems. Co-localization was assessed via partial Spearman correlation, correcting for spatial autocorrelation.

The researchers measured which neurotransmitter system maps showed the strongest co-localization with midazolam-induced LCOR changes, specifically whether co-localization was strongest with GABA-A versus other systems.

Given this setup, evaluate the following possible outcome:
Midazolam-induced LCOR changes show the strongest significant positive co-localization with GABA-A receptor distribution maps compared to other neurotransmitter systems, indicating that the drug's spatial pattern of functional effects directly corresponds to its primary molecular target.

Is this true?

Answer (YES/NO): NO